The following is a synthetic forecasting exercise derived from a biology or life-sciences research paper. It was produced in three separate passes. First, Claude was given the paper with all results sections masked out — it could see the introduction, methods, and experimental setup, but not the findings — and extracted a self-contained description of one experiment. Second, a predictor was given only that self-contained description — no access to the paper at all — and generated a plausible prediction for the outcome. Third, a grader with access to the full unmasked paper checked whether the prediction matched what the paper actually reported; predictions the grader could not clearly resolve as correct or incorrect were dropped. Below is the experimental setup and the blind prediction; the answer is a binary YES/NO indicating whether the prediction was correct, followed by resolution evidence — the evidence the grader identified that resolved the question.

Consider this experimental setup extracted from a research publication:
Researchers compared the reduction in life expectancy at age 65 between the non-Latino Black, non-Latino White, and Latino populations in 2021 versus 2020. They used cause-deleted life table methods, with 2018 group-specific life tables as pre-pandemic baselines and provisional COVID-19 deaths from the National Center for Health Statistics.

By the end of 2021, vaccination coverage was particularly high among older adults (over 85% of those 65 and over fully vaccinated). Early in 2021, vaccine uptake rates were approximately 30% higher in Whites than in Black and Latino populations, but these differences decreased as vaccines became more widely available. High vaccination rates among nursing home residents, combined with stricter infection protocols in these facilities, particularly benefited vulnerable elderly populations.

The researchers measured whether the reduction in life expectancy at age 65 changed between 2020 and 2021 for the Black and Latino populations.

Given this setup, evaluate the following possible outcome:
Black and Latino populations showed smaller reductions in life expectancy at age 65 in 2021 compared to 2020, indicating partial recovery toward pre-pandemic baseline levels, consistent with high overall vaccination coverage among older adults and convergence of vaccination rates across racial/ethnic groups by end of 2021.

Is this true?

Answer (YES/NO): YES